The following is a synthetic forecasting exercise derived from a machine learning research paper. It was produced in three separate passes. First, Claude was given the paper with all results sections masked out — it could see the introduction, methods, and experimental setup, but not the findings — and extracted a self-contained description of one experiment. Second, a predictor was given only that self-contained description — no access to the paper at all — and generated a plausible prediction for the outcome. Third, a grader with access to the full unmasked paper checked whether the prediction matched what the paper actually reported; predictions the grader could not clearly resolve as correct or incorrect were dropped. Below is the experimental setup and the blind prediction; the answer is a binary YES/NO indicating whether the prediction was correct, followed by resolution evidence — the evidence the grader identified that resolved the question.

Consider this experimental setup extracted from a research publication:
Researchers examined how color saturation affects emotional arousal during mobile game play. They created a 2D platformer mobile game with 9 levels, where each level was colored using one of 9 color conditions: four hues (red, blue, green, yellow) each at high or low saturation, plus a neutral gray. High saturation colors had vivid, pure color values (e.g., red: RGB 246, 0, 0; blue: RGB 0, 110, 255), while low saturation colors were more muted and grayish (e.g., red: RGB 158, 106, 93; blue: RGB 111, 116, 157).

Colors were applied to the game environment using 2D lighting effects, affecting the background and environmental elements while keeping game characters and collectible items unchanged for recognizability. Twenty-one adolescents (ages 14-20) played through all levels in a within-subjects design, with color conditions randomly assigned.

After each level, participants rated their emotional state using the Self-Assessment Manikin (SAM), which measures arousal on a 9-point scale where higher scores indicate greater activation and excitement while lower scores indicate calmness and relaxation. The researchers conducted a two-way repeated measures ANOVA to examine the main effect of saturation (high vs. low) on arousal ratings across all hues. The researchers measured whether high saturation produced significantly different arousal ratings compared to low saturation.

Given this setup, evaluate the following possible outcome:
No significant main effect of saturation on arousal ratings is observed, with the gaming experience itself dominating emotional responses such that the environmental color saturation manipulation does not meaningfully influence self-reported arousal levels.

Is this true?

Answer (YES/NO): YES